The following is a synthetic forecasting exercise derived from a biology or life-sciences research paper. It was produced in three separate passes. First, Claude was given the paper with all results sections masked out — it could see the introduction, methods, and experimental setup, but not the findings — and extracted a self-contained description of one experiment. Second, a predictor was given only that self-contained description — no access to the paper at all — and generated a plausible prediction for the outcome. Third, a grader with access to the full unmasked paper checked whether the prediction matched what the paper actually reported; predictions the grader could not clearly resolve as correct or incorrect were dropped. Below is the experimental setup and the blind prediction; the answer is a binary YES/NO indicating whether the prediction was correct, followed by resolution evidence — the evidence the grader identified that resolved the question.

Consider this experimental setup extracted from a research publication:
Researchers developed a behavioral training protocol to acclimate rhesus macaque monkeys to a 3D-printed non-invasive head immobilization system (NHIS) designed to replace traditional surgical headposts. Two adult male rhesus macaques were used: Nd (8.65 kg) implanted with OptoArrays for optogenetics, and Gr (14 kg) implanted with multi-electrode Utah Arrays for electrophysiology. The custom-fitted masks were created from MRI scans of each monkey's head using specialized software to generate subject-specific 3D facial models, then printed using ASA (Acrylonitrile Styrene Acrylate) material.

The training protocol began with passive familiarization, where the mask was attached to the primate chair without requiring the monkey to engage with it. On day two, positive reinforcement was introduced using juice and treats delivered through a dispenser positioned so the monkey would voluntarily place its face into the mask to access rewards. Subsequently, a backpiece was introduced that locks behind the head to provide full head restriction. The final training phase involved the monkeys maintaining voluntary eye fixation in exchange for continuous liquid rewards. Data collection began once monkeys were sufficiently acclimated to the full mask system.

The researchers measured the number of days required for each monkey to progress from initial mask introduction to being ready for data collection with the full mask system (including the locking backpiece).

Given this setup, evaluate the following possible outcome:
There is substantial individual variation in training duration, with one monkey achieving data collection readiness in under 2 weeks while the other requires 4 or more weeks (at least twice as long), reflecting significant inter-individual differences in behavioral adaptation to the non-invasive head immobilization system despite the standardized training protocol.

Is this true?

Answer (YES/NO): NO